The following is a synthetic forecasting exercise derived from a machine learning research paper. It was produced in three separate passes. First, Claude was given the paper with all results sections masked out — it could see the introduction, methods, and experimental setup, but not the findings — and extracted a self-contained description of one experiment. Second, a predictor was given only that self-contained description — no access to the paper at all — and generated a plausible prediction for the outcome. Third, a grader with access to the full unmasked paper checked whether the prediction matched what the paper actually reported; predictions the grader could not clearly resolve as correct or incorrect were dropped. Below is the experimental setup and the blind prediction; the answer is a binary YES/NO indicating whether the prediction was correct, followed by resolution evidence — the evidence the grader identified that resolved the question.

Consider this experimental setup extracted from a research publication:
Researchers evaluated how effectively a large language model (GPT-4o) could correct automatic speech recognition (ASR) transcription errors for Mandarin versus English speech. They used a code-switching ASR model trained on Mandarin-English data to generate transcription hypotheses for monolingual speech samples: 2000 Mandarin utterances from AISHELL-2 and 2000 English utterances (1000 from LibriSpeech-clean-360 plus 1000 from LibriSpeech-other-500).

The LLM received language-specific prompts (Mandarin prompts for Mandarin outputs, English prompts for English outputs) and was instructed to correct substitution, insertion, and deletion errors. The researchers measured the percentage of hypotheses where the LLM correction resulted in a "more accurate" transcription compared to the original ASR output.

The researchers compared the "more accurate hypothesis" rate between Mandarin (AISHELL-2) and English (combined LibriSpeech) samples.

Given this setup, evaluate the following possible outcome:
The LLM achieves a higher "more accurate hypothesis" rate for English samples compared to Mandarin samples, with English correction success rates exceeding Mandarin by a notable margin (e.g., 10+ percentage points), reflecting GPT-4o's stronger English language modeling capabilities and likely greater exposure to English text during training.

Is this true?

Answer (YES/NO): YES